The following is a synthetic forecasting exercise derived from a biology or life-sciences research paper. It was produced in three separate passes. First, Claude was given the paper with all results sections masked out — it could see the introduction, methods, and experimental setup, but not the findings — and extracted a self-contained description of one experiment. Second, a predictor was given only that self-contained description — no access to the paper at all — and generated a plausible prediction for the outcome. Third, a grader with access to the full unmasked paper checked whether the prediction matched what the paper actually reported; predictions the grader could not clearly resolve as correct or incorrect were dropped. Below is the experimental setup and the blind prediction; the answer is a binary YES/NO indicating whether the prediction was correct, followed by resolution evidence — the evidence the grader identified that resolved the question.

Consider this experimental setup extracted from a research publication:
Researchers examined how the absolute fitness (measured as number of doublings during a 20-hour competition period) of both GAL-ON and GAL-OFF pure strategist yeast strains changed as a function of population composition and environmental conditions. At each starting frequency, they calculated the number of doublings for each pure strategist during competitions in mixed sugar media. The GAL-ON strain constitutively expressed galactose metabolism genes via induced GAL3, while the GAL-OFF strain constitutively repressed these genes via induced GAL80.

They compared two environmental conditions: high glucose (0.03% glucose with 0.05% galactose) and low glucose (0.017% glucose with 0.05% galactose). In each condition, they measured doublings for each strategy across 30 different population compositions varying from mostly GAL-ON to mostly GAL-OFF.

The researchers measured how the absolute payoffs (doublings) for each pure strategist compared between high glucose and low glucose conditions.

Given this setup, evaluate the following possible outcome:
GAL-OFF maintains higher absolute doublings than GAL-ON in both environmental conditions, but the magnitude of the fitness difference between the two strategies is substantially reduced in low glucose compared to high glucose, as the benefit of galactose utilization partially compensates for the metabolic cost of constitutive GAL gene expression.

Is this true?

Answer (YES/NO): NO